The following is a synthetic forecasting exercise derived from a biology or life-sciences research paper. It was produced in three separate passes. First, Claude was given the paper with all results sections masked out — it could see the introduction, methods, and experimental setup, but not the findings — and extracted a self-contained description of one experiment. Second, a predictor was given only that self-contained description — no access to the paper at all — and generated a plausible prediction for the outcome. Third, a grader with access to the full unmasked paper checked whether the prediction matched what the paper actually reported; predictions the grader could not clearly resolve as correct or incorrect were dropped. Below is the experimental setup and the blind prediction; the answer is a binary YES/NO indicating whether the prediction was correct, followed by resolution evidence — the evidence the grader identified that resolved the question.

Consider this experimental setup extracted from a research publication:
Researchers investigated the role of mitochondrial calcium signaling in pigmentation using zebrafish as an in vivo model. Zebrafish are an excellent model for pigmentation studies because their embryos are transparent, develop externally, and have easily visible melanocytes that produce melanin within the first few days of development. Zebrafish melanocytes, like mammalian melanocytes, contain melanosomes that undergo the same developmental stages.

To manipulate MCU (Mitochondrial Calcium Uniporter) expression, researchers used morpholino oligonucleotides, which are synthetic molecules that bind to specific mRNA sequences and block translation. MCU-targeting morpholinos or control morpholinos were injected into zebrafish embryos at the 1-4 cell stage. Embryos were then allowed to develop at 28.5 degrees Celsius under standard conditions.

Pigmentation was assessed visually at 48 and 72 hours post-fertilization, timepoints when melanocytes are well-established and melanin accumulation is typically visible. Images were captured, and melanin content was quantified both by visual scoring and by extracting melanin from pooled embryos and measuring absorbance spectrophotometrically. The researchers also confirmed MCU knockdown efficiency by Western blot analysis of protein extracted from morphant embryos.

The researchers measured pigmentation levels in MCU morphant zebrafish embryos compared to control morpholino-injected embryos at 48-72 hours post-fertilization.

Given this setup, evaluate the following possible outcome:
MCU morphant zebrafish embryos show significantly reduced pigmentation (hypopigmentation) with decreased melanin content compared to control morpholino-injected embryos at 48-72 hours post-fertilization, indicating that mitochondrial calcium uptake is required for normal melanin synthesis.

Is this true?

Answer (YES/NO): YES